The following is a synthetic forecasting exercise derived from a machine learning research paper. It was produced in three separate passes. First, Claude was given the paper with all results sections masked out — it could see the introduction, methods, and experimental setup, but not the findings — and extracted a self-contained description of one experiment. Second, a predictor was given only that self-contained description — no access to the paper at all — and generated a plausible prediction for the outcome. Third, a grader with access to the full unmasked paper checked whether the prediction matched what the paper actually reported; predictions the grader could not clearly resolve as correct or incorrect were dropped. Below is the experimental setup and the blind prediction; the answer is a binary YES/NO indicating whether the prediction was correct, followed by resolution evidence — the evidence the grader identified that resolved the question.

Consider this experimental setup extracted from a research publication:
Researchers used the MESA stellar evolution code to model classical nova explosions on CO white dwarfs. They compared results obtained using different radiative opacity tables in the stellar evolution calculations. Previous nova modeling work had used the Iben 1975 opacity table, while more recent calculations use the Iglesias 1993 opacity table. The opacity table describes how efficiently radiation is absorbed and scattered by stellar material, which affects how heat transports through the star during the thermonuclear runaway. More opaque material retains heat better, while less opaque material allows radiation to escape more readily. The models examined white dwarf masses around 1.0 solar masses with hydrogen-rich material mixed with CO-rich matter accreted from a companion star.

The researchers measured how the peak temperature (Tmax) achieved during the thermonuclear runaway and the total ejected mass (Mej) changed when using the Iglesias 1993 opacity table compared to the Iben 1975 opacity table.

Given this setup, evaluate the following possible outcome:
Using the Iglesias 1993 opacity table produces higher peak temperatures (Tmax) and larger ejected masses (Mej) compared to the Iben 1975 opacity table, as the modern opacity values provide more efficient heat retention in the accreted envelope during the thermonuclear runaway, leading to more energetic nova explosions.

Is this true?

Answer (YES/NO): NO